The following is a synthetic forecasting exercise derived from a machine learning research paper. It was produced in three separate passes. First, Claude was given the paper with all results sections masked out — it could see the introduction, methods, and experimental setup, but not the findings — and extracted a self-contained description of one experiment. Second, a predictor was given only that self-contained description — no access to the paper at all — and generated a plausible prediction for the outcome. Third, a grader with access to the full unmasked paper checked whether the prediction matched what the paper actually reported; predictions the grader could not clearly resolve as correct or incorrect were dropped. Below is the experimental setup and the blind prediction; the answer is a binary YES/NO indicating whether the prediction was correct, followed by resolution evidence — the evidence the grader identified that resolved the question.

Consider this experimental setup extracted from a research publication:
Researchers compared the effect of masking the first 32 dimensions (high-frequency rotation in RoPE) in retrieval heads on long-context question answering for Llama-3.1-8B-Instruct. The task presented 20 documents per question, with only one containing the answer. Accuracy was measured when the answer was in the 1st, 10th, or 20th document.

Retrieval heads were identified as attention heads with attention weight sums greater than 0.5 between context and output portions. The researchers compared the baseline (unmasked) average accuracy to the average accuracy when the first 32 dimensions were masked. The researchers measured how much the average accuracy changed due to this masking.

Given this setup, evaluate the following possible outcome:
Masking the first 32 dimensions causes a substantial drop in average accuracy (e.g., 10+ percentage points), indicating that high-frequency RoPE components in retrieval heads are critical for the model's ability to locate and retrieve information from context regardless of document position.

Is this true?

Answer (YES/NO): NO